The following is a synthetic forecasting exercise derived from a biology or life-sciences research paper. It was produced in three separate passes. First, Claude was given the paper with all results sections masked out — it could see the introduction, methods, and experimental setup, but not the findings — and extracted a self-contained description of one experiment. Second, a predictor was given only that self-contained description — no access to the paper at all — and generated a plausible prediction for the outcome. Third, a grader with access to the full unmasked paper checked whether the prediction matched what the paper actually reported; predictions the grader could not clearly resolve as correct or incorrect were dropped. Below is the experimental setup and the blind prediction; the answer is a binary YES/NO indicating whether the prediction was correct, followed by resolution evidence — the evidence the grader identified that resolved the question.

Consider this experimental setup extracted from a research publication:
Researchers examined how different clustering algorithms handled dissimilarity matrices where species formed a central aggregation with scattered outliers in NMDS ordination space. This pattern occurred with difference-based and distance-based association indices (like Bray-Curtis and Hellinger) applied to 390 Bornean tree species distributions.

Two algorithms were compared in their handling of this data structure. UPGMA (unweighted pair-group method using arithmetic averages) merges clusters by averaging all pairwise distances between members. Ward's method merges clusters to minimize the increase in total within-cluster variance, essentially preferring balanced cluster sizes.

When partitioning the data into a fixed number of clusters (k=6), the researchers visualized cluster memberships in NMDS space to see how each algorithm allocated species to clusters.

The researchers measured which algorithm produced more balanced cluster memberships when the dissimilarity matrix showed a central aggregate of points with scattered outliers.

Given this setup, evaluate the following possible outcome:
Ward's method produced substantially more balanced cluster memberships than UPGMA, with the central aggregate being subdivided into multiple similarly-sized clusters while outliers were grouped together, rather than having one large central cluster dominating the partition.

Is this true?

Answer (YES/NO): YES